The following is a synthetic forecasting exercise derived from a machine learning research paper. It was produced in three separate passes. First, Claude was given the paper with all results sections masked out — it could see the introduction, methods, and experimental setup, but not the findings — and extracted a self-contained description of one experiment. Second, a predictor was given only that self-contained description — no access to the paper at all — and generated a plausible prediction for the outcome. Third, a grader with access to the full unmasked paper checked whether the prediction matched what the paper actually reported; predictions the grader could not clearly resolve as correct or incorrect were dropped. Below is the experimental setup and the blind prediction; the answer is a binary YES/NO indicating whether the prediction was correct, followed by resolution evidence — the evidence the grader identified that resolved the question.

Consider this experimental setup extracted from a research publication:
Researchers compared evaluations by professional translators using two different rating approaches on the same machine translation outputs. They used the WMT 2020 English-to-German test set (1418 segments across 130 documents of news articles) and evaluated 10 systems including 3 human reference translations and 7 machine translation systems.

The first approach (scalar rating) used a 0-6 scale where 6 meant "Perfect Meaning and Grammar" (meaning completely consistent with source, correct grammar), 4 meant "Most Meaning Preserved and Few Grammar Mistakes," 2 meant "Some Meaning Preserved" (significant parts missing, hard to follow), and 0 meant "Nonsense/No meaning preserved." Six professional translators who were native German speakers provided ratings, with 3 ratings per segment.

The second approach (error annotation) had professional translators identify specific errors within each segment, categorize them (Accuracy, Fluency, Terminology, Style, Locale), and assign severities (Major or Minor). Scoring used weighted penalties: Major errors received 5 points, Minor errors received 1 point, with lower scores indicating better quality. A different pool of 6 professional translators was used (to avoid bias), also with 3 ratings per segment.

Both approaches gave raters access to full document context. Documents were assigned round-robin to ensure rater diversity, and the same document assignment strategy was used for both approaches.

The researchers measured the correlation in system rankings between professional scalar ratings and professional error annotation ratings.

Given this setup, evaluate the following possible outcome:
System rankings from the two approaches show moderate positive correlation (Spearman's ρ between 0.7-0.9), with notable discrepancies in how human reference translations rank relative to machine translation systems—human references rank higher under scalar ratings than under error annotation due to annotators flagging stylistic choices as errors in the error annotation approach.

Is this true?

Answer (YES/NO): NO